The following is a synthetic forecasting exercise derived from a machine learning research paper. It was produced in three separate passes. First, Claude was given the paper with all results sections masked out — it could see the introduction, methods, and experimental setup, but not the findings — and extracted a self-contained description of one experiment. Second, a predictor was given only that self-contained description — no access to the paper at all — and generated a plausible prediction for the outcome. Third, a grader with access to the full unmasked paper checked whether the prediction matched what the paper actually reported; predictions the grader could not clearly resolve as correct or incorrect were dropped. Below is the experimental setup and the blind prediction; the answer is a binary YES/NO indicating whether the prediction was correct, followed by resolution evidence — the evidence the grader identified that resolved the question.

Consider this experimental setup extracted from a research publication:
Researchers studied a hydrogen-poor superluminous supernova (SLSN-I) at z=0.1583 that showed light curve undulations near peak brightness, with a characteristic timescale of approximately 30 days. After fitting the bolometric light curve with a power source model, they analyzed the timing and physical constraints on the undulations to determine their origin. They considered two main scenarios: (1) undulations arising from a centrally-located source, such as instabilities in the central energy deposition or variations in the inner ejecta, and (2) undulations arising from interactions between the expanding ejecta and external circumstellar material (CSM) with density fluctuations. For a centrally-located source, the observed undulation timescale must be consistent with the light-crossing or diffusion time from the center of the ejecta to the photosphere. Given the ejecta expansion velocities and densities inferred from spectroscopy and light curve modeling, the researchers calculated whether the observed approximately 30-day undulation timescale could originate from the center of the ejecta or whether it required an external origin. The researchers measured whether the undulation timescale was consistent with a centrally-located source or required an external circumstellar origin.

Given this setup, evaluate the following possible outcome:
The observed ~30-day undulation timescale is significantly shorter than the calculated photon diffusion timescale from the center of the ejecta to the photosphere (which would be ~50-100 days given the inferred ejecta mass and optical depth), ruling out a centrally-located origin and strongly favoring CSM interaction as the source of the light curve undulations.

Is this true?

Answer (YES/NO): YES